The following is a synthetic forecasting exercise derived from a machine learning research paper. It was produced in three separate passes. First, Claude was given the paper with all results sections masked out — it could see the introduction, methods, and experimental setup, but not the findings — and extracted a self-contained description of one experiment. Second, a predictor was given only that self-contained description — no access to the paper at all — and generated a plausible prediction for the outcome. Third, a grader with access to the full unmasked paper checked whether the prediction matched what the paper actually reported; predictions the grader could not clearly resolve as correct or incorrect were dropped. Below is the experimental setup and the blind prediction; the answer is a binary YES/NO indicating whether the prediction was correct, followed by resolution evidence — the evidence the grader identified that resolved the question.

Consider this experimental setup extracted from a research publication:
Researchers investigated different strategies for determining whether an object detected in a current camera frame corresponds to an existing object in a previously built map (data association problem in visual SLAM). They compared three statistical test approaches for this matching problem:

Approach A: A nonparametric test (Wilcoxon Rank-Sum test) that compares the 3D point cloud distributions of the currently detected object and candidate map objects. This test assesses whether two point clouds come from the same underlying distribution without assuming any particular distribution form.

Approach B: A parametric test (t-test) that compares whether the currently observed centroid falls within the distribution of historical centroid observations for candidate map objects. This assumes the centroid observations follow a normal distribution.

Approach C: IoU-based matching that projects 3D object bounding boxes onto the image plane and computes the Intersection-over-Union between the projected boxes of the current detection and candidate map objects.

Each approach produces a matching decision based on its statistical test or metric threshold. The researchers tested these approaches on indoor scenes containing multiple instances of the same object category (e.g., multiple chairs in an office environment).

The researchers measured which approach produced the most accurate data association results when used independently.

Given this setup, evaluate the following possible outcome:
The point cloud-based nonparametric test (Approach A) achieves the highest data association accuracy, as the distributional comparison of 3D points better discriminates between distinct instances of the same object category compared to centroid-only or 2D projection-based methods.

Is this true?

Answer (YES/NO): NO